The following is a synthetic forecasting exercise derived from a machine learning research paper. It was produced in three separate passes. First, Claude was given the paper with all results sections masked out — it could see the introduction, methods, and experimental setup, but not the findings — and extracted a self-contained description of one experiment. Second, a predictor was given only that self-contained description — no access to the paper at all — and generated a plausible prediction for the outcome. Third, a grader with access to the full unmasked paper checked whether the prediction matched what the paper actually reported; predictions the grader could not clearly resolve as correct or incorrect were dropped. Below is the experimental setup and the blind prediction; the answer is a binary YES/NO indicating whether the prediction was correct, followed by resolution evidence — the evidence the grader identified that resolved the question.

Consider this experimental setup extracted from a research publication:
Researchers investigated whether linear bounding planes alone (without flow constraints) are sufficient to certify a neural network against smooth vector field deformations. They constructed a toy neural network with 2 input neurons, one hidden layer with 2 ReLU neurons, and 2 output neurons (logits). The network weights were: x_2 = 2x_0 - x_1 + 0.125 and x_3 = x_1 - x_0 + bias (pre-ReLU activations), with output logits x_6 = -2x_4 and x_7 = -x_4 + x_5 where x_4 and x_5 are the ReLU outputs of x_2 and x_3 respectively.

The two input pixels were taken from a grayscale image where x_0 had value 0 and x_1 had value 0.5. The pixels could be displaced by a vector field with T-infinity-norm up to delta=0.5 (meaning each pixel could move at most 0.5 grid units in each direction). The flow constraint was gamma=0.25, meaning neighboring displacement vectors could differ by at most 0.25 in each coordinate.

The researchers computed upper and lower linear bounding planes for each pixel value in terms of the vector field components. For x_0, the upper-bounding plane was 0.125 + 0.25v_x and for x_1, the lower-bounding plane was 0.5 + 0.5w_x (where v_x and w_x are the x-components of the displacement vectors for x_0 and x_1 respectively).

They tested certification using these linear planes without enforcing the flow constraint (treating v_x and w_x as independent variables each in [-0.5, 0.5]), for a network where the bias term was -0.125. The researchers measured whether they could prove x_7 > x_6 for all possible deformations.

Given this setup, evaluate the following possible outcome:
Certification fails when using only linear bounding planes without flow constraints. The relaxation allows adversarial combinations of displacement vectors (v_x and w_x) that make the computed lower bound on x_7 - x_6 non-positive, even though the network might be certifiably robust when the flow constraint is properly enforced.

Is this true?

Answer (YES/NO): YES